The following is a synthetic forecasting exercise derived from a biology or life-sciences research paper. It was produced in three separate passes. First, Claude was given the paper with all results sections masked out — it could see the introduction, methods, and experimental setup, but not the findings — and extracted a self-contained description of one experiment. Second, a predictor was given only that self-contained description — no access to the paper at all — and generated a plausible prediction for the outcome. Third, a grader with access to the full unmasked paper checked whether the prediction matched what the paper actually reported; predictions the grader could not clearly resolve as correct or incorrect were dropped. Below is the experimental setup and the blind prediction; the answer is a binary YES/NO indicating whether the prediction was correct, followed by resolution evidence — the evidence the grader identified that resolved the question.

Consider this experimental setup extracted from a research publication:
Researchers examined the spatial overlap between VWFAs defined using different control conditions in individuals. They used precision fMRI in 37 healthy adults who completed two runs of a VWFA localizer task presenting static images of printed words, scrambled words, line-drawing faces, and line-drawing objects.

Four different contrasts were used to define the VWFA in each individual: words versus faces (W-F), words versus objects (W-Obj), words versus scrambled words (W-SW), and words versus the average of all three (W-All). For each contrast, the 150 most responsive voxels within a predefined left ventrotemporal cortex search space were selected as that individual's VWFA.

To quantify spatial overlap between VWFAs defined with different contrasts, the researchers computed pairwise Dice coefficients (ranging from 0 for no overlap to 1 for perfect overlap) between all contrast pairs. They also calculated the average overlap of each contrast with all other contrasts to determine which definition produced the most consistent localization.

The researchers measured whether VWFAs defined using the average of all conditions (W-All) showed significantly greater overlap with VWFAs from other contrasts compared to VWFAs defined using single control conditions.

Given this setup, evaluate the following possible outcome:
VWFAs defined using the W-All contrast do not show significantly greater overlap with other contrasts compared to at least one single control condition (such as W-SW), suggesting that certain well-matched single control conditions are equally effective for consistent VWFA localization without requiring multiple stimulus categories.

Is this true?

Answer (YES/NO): NO